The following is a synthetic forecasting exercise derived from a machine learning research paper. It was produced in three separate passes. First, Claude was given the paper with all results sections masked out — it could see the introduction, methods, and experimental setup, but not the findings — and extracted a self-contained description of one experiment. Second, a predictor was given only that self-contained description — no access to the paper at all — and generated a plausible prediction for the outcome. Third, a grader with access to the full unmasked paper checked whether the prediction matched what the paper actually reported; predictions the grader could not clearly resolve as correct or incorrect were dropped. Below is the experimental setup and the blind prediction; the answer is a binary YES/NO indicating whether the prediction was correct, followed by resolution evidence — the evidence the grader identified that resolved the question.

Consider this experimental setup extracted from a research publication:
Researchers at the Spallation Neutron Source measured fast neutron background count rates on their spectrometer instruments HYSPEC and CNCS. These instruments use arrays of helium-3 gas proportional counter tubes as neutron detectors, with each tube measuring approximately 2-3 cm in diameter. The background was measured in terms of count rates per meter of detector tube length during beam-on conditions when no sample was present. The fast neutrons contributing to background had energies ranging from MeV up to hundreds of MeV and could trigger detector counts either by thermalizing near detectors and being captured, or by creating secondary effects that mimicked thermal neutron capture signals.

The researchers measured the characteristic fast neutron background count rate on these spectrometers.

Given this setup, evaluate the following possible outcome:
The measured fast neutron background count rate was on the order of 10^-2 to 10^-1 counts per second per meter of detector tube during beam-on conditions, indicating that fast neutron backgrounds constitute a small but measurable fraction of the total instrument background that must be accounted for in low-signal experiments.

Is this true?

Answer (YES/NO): YES